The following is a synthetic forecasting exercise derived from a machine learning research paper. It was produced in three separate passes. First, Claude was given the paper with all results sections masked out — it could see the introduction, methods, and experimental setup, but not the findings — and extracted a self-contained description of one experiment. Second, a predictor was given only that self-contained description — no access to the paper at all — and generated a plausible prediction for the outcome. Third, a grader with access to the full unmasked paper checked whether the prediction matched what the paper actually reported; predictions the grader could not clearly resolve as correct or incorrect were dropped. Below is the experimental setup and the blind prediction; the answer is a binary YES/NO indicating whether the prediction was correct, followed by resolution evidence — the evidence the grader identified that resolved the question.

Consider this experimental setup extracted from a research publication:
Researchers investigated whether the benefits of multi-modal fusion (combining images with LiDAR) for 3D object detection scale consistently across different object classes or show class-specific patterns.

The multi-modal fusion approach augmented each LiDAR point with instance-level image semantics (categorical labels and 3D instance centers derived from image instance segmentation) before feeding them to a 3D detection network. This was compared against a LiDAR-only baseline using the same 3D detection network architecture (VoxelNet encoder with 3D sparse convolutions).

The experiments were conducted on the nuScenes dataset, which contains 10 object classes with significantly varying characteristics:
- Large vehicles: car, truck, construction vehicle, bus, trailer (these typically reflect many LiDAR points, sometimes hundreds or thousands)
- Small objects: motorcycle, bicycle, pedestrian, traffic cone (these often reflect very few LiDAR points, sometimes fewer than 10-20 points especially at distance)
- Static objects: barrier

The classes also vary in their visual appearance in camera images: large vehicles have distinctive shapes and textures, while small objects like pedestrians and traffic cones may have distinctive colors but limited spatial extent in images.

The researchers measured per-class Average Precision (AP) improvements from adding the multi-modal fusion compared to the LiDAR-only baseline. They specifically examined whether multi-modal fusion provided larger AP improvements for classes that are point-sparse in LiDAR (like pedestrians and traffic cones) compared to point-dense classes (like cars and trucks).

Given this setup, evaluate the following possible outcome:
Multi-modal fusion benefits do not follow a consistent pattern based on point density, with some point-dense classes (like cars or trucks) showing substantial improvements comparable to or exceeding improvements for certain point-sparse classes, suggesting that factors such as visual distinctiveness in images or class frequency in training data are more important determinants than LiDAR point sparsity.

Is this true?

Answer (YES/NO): YES